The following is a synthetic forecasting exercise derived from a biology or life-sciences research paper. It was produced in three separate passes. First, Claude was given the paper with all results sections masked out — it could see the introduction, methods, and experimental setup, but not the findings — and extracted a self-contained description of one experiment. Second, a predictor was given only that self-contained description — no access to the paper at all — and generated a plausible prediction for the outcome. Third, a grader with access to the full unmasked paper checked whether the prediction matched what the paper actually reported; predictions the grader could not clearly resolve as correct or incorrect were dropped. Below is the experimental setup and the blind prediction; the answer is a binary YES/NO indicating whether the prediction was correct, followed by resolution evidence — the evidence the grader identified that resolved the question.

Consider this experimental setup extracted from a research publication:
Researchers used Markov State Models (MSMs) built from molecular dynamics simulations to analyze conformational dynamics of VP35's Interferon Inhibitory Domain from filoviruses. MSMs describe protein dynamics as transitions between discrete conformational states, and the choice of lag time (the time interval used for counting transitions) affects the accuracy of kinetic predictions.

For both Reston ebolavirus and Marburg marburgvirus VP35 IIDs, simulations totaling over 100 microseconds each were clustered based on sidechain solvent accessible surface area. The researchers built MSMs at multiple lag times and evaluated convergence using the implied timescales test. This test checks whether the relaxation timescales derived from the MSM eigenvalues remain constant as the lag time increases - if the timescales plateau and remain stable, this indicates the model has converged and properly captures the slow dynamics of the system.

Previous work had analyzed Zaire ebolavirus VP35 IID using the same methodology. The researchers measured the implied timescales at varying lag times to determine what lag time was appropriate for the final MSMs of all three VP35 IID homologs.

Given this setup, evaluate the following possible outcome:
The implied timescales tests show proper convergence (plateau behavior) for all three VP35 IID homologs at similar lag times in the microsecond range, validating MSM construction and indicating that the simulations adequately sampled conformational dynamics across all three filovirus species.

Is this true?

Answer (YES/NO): NO